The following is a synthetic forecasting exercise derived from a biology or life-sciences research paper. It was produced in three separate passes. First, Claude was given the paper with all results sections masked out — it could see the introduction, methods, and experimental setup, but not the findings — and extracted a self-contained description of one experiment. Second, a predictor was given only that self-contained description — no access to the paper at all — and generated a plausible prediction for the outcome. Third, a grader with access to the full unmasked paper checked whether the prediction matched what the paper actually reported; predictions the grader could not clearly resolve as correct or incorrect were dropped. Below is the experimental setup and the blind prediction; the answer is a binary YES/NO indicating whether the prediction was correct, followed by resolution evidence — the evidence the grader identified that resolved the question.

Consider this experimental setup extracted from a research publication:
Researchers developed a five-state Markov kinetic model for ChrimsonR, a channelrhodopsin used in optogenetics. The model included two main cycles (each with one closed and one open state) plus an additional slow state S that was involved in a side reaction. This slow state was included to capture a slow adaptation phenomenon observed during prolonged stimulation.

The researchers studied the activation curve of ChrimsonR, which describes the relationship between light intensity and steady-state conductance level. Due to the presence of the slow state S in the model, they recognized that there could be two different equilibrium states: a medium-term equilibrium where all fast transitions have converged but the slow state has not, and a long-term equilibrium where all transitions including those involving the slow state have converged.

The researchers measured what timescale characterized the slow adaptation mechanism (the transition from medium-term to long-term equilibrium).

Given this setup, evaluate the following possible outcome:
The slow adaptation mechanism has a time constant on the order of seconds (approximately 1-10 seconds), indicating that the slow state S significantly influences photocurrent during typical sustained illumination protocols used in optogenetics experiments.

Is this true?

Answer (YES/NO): NO